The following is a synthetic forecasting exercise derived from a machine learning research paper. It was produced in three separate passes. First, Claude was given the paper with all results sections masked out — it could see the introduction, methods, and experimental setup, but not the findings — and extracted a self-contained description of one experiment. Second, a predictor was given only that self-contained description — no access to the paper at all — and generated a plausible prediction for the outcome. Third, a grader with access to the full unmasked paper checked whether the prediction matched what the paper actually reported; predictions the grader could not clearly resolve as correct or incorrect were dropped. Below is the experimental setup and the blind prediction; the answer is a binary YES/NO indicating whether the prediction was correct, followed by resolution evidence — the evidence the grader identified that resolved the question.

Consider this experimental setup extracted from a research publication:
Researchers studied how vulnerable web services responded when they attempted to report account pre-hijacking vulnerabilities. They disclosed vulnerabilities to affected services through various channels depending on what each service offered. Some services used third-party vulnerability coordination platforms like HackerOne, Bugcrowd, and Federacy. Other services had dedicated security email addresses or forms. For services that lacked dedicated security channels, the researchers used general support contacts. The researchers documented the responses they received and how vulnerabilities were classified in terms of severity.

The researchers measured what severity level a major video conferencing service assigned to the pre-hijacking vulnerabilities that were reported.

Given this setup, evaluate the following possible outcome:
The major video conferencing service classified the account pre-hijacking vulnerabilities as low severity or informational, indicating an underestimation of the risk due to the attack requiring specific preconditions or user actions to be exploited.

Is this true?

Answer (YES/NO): NO